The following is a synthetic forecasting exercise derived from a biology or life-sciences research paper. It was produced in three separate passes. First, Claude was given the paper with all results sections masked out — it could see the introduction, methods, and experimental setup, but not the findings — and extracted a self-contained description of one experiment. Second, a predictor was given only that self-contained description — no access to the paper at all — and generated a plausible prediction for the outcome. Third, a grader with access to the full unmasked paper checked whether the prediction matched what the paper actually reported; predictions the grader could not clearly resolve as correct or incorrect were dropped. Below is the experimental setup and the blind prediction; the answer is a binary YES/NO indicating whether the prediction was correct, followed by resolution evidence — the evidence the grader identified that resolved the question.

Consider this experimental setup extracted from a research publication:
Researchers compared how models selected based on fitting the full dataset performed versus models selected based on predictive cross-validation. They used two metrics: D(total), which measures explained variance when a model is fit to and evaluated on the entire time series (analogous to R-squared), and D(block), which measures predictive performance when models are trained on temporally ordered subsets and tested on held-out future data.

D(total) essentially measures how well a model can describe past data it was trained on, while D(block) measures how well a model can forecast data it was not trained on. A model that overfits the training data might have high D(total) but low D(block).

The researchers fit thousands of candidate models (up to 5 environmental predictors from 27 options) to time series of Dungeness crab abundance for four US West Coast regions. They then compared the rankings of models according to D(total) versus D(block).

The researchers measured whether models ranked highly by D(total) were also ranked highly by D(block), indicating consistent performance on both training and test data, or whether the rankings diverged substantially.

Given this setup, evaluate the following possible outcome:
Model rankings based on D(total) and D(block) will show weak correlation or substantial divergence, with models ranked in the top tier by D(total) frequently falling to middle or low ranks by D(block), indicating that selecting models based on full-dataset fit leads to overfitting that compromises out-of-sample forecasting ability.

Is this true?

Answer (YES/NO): YES